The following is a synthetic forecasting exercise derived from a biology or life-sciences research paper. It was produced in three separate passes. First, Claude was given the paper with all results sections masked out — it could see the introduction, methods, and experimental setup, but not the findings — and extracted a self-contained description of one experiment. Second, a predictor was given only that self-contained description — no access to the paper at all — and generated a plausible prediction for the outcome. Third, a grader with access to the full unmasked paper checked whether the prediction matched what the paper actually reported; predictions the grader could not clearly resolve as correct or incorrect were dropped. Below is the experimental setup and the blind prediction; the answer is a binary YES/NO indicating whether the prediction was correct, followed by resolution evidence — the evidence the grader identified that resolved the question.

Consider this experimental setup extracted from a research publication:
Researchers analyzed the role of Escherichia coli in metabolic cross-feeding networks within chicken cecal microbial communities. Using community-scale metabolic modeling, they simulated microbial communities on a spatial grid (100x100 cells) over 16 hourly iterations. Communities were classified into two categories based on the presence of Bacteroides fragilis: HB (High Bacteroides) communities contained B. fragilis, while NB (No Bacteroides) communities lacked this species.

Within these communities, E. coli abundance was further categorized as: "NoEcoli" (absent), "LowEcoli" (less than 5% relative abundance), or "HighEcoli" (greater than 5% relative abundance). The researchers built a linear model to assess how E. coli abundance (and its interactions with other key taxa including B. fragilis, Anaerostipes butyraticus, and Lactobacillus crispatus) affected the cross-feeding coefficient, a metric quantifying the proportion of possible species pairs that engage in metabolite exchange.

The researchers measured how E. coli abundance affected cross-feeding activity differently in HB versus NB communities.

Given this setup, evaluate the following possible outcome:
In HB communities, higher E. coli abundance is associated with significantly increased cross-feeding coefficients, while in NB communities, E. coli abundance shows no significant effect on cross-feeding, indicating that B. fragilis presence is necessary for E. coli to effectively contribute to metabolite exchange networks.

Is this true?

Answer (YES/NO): NO